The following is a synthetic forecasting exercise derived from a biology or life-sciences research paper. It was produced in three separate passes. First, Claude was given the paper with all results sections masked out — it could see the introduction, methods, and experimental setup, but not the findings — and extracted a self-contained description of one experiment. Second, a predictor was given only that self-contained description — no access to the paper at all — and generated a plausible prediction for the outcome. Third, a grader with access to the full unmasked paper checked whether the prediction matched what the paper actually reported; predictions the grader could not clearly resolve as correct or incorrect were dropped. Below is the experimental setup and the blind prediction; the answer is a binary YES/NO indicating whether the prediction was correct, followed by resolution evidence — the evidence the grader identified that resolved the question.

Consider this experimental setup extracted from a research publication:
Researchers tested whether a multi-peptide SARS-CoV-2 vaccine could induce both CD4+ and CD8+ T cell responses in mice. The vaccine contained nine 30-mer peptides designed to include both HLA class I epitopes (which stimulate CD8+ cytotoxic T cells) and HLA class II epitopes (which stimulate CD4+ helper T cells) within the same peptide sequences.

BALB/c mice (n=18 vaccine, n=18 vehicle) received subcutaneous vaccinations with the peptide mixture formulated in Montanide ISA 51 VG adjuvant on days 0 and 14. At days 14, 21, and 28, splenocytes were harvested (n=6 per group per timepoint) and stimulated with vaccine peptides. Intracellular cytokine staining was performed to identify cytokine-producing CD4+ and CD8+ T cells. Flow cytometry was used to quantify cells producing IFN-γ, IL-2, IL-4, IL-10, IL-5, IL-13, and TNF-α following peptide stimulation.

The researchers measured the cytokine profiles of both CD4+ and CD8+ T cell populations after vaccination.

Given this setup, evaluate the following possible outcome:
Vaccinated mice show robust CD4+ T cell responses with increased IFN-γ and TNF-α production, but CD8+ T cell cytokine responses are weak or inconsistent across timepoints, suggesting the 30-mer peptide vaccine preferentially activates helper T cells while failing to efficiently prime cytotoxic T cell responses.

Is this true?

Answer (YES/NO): NO